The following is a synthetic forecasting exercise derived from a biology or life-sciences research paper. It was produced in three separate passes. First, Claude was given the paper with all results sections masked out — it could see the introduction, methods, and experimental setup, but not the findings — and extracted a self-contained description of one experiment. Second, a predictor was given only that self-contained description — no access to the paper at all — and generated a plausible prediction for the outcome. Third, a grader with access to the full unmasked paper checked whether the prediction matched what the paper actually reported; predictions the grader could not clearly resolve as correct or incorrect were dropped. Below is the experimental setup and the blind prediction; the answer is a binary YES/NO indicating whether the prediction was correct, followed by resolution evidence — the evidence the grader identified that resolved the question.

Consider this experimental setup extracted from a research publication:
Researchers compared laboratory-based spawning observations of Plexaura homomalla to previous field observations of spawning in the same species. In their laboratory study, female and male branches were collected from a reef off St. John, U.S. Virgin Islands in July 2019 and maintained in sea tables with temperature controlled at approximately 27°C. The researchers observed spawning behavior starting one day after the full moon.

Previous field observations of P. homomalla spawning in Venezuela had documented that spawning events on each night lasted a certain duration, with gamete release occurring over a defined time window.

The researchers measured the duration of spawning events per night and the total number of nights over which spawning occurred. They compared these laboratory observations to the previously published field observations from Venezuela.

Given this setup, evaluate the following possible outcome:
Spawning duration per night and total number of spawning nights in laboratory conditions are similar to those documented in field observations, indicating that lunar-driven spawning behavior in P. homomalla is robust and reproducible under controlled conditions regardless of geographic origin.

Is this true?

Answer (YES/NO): NO